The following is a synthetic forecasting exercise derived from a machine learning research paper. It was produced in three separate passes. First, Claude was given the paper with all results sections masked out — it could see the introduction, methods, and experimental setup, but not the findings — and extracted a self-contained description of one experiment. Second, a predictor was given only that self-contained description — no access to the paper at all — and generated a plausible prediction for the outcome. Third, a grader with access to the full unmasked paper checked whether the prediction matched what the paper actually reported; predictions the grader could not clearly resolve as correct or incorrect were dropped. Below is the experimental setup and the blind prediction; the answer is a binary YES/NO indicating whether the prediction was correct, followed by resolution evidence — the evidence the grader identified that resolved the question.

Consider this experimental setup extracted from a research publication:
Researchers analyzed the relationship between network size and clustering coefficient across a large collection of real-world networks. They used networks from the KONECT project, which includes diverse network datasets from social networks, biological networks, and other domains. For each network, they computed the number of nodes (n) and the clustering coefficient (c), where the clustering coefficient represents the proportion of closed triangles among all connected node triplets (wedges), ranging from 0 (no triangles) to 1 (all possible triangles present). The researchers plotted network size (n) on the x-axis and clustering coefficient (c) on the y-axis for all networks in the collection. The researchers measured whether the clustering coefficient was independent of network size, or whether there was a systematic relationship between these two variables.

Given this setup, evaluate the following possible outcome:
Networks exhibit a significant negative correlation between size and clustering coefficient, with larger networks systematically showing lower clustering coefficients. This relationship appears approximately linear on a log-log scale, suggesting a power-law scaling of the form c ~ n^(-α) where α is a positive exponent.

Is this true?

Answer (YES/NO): YES